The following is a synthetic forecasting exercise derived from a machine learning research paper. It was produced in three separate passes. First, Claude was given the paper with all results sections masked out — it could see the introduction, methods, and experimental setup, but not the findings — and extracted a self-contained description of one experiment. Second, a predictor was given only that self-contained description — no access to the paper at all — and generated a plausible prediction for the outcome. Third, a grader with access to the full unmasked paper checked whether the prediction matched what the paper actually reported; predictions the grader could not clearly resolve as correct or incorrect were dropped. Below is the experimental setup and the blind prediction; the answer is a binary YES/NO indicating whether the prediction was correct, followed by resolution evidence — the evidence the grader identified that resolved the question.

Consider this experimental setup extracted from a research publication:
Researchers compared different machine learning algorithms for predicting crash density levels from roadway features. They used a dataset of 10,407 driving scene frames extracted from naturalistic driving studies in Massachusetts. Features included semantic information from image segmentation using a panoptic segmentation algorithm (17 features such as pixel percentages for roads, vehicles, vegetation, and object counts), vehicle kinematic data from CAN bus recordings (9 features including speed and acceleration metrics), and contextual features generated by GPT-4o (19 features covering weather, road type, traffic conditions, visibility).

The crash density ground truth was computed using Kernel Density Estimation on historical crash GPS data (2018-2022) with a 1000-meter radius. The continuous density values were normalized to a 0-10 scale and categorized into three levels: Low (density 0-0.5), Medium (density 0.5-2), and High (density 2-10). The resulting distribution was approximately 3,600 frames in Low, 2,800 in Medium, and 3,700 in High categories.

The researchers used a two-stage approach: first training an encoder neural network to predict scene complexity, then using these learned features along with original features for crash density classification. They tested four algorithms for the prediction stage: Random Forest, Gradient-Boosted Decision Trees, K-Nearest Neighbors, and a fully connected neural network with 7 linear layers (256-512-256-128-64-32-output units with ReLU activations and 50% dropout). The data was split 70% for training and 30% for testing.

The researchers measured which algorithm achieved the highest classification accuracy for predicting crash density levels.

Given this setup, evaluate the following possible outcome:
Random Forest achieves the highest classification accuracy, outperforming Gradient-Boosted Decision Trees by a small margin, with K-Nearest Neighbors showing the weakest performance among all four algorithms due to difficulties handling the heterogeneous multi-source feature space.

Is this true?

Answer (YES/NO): NO